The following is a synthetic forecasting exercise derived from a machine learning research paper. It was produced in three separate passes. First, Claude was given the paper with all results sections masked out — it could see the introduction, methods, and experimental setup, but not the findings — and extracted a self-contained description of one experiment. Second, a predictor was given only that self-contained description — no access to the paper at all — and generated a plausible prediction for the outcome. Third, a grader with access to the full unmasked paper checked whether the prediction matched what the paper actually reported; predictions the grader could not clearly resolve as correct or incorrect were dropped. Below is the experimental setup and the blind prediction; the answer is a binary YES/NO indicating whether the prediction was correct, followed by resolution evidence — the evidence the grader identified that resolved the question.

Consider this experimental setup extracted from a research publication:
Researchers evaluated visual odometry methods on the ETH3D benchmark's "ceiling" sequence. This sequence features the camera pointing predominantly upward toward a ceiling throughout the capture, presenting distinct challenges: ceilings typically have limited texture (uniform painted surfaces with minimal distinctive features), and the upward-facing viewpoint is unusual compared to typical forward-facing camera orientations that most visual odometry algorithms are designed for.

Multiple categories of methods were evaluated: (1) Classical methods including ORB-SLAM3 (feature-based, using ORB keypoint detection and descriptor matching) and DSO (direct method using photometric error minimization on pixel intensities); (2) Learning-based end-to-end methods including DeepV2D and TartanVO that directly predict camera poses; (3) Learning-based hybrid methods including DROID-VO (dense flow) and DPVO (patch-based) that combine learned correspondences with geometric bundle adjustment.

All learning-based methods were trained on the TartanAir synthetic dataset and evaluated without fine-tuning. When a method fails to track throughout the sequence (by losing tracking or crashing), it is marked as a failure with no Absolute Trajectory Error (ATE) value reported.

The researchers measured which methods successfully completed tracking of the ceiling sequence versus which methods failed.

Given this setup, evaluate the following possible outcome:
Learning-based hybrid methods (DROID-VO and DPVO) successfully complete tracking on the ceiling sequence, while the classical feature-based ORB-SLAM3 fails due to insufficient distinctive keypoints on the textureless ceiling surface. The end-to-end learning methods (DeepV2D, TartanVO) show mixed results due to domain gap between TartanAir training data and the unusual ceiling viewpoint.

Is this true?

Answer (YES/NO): NO